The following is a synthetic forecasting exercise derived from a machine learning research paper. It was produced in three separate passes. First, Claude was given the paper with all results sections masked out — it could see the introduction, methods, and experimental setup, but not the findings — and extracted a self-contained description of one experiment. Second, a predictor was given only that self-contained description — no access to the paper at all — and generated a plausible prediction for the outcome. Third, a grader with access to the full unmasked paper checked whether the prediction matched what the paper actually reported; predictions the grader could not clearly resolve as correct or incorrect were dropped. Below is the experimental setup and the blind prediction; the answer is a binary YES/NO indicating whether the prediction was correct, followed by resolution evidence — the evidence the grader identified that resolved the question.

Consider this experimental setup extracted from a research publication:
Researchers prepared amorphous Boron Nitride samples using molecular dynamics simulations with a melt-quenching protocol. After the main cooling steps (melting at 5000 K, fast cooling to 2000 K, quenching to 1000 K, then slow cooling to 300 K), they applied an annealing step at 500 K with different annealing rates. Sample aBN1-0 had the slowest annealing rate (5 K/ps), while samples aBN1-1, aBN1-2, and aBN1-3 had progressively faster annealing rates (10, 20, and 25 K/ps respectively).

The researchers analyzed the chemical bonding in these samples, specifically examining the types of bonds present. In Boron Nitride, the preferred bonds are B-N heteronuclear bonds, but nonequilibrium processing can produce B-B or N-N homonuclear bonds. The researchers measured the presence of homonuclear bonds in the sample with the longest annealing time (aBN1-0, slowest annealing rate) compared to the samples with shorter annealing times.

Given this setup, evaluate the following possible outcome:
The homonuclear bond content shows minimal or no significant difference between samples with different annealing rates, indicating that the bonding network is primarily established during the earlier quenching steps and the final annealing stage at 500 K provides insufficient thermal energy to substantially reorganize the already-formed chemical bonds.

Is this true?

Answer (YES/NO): NO